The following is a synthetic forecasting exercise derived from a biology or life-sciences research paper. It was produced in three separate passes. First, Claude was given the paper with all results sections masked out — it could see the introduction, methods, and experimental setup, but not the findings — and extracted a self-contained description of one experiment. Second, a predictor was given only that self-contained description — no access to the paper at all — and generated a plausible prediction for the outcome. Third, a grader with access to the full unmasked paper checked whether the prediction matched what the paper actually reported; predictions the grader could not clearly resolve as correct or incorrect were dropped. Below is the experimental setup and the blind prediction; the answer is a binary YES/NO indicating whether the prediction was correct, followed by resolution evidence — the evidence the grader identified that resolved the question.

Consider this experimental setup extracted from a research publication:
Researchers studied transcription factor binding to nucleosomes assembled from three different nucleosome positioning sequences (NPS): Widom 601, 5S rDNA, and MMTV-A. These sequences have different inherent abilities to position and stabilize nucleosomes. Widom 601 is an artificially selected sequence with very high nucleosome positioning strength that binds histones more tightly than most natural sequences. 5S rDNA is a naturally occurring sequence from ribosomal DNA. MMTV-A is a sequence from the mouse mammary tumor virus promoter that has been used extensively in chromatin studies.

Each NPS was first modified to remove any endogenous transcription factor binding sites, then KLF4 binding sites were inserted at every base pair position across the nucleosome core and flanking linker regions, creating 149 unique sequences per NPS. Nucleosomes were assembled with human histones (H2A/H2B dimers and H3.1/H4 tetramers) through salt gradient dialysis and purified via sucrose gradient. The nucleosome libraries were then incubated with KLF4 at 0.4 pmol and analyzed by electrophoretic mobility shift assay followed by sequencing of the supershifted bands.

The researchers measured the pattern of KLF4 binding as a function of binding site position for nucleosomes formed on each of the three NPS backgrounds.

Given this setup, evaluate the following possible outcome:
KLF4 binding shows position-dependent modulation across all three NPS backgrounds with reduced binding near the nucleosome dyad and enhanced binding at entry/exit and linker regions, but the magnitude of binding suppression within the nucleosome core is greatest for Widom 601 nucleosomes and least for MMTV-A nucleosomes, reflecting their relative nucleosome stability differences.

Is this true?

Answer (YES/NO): NO